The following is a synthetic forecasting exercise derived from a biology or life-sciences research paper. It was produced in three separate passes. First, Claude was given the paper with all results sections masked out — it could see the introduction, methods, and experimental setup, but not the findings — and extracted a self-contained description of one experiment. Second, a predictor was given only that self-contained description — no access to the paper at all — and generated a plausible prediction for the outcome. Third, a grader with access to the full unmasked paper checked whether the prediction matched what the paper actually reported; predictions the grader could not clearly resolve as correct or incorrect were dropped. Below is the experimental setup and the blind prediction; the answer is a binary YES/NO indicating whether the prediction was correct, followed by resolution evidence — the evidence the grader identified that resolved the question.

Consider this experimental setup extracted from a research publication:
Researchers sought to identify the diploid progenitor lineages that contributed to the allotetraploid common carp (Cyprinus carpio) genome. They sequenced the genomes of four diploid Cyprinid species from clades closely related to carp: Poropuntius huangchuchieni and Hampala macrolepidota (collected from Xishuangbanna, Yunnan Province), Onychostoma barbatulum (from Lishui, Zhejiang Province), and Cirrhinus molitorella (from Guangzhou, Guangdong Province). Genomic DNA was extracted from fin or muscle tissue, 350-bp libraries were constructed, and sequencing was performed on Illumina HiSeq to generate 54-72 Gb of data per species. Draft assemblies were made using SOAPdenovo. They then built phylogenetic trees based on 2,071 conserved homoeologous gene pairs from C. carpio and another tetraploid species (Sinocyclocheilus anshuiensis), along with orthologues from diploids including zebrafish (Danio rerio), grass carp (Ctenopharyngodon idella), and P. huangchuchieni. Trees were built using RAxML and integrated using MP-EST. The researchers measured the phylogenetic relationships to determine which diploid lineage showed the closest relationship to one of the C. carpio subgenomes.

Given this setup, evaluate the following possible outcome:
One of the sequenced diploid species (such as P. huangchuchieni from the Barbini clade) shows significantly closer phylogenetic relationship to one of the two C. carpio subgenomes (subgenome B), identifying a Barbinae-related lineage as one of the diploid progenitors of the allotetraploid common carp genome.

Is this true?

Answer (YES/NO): YES